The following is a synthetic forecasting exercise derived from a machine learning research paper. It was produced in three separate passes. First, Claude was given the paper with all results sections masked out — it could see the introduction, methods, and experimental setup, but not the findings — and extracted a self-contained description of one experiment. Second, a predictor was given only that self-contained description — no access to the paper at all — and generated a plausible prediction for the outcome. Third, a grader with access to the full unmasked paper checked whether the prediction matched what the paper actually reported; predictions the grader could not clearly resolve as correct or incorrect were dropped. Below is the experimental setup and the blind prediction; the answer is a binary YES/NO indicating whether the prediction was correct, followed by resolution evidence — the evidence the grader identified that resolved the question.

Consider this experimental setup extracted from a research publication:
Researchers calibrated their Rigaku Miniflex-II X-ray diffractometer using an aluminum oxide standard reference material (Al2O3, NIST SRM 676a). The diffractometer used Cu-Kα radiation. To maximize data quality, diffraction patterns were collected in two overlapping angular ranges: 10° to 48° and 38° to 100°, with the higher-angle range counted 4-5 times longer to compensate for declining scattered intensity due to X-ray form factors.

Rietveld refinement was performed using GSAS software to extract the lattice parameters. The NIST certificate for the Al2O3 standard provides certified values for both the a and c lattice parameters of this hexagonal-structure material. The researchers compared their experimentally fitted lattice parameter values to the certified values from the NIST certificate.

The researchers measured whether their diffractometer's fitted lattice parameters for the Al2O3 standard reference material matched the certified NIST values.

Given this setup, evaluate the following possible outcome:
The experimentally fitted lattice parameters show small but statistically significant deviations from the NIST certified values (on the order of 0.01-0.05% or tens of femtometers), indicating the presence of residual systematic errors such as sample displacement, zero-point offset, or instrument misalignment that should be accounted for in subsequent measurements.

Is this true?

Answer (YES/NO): YES